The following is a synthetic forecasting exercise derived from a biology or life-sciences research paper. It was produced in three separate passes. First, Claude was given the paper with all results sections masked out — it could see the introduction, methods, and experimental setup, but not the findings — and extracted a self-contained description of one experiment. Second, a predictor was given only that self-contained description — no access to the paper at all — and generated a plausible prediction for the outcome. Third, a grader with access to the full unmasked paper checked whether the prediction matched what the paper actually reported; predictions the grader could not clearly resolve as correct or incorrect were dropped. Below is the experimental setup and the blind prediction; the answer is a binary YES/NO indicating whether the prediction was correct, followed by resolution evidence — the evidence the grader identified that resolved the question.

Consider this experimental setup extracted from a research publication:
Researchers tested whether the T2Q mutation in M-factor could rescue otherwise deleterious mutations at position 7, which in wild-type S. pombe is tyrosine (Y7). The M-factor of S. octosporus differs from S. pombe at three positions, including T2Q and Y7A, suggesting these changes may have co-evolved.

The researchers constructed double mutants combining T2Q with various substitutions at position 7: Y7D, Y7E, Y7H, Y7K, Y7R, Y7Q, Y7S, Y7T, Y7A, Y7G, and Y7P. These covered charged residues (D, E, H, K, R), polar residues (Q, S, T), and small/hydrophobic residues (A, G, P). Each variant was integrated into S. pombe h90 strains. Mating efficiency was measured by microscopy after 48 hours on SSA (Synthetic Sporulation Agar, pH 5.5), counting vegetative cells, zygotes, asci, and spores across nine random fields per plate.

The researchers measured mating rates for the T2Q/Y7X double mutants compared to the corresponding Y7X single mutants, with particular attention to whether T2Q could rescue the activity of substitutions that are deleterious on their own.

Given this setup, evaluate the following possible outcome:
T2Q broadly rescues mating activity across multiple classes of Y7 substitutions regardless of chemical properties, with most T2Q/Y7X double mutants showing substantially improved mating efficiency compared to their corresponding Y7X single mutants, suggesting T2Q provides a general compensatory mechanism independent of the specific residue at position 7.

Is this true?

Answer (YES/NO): NO